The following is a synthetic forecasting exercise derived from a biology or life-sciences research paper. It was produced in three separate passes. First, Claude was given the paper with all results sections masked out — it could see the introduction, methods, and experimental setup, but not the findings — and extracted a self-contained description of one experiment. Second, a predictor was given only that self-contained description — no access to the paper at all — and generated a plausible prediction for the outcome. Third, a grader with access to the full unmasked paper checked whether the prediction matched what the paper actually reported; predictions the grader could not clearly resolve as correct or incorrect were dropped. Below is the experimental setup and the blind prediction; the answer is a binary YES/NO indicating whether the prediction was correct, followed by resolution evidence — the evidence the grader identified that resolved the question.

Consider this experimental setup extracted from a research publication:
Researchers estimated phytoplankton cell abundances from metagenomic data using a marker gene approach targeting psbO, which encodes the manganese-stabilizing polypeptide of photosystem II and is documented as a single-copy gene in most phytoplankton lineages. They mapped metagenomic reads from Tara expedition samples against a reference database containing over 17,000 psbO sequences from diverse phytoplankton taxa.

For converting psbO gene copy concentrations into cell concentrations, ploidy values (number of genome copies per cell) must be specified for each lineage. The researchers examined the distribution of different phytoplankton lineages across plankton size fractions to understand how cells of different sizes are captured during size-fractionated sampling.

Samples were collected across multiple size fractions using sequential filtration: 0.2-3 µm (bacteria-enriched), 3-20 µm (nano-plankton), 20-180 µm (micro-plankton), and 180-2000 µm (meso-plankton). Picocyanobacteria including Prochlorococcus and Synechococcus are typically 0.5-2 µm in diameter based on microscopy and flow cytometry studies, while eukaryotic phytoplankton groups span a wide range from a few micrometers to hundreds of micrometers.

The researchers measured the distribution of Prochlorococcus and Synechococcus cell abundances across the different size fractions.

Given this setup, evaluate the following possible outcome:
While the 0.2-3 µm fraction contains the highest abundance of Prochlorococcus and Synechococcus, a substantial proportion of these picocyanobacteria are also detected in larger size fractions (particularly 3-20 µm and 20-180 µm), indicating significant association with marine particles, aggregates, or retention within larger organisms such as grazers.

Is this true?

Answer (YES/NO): NO